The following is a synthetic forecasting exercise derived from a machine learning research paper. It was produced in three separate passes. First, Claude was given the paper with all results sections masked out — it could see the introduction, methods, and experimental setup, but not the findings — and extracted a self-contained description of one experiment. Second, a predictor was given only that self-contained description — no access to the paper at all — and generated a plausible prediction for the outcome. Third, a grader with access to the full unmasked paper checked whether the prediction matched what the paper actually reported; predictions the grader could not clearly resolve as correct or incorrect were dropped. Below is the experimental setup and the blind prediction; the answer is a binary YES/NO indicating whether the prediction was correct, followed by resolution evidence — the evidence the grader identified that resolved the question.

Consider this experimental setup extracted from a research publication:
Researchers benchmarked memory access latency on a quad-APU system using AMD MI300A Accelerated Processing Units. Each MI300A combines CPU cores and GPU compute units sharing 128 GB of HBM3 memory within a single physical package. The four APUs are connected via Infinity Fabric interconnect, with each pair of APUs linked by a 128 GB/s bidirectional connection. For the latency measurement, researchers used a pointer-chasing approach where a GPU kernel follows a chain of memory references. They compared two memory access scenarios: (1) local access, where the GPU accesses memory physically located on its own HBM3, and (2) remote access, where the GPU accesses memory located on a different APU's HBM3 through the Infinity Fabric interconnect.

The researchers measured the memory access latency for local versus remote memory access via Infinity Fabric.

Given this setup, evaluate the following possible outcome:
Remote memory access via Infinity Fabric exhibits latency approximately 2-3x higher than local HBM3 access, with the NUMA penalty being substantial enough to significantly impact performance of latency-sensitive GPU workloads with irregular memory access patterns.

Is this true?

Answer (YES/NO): YES